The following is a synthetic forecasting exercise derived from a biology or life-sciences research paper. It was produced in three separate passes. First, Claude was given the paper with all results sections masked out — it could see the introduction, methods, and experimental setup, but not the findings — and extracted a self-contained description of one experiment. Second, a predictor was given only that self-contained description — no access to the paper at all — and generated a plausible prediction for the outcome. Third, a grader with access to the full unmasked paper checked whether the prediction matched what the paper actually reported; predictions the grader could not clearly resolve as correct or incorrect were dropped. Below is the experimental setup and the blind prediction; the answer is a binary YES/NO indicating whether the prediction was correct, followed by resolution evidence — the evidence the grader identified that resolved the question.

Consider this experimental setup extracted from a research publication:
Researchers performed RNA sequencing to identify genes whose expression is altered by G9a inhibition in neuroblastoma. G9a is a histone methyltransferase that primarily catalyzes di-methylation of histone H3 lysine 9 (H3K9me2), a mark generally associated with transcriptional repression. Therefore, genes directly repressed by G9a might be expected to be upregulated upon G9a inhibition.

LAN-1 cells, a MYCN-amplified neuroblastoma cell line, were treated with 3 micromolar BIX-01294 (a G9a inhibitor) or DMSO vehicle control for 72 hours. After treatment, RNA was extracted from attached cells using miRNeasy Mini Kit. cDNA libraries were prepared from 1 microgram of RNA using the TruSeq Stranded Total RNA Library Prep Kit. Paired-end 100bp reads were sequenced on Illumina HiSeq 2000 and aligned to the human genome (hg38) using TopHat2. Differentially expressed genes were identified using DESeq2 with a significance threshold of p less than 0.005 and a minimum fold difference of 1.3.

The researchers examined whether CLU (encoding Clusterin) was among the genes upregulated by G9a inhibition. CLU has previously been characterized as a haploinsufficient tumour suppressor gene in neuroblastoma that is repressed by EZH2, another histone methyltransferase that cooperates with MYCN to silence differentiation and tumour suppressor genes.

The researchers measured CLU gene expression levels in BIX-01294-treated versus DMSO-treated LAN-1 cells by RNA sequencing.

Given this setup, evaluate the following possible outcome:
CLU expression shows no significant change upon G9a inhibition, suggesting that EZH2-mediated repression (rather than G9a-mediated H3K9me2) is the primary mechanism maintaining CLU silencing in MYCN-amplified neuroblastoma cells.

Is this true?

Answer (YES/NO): NO